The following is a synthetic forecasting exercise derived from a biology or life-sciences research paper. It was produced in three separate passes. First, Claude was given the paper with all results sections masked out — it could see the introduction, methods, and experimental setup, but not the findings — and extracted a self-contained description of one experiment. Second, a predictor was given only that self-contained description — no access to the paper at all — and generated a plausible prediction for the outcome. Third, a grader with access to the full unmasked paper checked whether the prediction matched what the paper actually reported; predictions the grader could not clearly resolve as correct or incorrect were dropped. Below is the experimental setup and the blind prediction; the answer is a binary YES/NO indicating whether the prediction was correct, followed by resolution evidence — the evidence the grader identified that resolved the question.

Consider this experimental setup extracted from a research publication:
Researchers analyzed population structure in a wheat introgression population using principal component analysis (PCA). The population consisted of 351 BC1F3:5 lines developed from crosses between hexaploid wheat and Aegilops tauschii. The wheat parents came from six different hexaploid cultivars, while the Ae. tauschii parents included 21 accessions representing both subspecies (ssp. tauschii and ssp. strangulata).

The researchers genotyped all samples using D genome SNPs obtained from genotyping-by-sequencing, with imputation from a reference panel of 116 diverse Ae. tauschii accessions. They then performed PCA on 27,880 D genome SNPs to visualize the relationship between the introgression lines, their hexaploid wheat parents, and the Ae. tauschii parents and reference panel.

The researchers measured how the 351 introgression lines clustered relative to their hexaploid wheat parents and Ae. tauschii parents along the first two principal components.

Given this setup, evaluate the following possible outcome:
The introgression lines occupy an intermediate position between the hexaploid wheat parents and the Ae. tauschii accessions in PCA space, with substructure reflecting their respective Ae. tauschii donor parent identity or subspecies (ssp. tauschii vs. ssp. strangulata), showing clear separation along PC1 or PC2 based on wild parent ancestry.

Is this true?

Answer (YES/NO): NO